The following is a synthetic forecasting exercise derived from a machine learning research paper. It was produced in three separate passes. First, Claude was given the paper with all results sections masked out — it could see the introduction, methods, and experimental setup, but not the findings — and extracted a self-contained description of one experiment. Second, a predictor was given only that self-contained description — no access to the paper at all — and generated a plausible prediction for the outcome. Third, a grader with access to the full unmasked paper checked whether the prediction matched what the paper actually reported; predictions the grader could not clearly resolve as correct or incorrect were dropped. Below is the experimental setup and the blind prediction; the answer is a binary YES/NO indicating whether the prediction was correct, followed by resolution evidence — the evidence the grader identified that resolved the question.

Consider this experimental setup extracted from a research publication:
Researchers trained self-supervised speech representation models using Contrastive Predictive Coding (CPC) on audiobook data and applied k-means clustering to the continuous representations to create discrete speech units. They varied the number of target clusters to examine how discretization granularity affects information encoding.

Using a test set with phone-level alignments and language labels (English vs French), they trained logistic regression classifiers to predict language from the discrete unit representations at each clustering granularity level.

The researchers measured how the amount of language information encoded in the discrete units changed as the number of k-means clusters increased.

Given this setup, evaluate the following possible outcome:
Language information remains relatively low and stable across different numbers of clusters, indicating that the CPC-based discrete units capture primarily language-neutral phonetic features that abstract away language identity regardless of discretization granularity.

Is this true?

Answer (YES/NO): NO